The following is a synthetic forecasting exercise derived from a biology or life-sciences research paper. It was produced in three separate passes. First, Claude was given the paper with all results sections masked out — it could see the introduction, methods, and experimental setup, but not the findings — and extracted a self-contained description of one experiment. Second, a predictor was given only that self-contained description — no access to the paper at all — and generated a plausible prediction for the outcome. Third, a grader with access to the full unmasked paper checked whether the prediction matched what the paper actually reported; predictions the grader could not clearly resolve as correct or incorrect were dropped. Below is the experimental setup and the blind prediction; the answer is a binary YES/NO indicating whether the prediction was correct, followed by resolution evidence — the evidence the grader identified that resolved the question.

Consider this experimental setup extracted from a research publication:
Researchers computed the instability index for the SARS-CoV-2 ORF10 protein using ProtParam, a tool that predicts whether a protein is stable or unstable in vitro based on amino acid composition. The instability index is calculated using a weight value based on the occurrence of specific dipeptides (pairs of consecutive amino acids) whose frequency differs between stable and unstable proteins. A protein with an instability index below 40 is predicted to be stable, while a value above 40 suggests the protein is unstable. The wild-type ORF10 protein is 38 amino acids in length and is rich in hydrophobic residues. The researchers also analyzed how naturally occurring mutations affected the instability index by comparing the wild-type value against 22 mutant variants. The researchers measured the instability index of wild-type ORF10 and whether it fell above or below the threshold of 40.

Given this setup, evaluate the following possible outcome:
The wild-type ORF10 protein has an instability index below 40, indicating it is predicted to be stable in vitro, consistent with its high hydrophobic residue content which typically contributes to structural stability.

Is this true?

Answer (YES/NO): YES